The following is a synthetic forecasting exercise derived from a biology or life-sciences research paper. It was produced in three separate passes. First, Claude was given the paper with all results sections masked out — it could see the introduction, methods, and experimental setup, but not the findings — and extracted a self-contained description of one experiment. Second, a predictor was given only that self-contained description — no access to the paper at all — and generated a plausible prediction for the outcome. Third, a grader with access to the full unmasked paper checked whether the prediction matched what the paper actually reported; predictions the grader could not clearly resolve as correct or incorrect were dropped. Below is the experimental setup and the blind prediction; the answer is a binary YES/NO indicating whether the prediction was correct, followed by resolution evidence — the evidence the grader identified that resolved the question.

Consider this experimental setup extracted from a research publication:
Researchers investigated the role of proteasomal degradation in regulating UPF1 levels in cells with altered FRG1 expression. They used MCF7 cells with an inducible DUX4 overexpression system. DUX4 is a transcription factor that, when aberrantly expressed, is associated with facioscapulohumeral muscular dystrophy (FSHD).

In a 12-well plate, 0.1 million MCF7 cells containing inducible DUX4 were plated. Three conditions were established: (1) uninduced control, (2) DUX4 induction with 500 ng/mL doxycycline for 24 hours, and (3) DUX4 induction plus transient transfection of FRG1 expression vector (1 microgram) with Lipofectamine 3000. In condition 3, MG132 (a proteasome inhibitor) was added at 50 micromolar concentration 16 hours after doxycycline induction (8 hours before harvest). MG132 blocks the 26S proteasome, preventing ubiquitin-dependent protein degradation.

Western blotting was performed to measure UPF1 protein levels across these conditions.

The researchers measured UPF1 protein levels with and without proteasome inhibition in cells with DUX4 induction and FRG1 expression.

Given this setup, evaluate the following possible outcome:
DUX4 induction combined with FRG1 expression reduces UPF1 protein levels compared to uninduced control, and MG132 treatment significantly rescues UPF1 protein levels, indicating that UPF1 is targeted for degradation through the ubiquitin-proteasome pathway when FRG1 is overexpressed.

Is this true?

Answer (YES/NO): YES